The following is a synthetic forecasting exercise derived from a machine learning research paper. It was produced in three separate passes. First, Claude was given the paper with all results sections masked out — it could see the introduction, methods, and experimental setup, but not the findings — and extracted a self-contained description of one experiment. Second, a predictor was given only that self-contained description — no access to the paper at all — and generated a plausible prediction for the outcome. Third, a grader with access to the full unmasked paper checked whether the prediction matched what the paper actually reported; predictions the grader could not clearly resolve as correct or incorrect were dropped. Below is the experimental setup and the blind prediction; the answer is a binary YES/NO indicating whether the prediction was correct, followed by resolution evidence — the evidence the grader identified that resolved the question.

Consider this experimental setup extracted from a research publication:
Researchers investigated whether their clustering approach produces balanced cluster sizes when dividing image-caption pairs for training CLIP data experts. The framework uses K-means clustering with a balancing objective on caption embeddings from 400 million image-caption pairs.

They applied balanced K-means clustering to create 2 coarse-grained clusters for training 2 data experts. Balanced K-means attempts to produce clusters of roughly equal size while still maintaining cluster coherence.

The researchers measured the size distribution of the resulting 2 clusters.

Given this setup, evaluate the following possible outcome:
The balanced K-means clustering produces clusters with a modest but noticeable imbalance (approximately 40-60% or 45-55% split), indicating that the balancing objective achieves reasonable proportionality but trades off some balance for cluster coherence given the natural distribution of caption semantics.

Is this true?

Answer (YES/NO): YES